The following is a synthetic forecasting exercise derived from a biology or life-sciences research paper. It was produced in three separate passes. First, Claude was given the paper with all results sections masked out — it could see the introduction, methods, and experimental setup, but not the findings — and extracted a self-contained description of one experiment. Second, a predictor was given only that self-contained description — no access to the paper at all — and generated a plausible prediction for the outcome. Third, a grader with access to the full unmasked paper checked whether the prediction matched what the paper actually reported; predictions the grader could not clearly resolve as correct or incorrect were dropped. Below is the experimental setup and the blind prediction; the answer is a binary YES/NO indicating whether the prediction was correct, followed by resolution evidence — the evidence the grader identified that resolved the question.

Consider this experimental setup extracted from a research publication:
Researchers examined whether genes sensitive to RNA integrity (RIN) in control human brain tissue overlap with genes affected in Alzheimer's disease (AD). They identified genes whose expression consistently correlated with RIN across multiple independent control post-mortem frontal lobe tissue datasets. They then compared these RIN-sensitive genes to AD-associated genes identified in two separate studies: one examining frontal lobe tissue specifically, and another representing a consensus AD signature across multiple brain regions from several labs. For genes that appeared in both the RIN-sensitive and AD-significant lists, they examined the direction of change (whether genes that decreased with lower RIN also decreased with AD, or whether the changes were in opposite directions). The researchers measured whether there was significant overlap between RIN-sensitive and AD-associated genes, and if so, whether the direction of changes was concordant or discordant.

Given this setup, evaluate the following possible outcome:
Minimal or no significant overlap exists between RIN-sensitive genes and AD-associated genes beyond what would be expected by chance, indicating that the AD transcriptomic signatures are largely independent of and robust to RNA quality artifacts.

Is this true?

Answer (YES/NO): NO